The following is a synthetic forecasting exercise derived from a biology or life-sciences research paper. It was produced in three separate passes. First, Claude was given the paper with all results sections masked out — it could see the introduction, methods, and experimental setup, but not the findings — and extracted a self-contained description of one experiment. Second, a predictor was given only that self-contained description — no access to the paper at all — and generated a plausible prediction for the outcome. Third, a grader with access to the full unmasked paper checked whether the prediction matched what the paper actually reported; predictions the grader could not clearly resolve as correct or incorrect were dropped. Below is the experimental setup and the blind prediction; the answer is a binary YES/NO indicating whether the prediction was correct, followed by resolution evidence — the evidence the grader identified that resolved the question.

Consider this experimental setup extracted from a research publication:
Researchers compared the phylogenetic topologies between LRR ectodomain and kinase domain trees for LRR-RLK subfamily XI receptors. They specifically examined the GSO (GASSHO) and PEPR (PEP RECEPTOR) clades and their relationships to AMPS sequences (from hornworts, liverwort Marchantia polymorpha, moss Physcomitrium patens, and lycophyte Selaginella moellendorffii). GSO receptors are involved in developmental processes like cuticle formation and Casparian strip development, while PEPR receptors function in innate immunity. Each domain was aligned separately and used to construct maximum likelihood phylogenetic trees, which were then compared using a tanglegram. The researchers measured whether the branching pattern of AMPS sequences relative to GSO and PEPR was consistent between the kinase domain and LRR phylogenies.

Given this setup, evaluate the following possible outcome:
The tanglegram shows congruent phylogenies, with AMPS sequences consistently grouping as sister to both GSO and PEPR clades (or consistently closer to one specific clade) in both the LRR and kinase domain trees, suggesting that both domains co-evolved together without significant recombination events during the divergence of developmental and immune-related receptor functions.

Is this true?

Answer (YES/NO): NO